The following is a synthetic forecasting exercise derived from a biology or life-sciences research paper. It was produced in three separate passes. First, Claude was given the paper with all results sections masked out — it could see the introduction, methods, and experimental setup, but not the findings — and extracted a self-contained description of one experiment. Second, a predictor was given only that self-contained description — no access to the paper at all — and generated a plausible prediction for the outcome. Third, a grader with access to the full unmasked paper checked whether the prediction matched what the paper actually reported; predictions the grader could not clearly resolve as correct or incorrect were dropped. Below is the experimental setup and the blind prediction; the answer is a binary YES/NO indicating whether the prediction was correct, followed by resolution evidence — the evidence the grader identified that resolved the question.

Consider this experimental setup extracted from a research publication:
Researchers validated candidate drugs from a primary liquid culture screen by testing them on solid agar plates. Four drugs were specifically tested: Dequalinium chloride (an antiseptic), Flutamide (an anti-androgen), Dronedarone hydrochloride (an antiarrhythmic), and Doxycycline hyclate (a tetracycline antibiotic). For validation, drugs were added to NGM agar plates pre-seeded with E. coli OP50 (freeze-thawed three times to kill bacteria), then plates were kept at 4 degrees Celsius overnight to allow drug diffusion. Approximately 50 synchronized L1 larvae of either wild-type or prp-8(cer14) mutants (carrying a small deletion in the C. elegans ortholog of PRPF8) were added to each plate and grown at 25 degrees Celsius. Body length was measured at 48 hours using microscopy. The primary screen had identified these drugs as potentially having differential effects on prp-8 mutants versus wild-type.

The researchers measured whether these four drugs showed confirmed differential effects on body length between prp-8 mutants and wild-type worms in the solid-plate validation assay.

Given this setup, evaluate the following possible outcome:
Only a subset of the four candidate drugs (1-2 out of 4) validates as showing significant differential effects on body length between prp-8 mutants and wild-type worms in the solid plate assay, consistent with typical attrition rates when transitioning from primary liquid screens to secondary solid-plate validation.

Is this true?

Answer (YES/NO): NO